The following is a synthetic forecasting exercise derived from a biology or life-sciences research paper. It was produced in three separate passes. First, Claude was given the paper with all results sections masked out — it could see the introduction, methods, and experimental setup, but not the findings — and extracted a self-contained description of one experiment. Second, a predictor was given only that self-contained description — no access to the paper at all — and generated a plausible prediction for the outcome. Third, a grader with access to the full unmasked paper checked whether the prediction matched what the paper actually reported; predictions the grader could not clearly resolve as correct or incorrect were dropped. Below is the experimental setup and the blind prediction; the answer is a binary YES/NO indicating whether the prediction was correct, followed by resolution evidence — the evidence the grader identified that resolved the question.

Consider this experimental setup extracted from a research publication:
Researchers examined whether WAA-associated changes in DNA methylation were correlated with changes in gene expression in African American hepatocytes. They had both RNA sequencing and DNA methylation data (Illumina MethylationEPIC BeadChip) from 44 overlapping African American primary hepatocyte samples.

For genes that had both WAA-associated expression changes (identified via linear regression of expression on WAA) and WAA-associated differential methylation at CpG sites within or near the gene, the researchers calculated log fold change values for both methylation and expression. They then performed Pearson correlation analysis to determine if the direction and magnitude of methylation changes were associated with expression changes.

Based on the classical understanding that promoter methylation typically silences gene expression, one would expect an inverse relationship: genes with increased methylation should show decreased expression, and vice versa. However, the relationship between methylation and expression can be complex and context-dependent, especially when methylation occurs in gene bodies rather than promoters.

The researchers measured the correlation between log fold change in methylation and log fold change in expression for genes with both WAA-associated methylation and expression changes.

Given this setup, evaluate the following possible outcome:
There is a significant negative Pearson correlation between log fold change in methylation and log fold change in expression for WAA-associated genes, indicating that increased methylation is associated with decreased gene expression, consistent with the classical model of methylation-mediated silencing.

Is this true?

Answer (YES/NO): YES